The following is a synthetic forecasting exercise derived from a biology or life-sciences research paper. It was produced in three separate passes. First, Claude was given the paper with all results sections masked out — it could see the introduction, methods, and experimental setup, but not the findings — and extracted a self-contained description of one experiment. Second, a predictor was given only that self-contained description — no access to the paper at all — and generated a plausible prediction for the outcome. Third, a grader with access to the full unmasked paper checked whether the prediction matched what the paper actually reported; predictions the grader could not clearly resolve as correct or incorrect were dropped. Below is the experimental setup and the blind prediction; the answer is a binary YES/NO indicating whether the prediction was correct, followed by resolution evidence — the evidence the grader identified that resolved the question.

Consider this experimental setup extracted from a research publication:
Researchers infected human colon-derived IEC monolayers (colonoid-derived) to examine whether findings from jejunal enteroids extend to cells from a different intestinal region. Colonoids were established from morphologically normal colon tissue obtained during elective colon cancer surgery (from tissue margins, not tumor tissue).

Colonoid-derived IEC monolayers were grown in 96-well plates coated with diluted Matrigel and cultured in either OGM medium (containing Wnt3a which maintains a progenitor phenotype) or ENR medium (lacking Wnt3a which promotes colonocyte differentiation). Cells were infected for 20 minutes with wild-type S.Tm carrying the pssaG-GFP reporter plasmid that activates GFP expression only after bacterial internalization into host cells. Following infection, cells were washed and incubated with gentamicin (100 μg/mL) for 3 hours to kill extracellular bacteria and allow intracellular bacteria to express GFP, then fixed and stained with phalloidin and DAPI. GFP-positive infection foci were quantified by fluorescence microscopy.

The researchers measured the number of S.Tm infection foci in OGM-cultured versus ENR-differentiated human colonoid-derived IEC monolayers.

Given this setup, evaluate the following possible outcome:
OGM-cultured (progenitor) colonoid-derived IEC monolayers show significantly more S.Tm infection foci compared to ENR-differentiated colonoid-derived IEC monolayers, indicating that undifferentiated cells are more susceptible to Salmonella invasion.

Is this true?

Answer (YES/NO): YES